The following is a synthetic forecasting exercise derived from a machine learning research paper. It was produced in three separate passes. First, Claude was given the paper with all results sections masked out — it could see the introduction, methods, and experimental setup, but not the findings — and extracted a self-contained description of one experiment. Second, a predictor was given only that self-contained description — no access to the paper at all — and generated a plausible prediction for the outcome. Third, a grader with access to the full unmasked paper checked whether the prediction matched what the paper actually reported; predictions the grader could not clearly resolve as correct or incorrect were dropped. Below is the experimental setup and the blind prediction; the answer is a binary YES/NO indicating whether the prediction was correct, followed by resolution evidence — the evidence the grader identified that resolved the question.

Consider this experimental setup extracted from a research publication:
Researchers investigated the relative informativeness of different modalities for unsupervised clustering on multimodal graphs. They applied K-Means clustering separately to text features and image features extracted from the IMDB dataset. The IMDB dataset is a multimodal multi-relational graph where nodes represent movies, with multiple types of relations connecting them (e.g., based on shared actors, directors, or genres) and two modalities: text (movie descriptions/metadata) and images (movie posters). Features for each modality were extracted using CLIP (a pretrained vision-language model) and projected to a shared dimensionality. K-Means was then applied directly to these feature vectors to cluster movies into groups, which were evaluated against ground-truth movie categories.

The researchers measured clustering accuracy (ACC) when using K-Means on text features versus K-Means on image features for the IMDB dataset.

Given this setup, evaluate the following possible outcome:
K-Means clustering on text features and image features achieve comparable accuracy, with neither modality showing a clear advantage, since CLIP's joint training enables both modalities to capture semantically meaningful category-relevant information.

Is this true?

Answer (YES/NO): NO